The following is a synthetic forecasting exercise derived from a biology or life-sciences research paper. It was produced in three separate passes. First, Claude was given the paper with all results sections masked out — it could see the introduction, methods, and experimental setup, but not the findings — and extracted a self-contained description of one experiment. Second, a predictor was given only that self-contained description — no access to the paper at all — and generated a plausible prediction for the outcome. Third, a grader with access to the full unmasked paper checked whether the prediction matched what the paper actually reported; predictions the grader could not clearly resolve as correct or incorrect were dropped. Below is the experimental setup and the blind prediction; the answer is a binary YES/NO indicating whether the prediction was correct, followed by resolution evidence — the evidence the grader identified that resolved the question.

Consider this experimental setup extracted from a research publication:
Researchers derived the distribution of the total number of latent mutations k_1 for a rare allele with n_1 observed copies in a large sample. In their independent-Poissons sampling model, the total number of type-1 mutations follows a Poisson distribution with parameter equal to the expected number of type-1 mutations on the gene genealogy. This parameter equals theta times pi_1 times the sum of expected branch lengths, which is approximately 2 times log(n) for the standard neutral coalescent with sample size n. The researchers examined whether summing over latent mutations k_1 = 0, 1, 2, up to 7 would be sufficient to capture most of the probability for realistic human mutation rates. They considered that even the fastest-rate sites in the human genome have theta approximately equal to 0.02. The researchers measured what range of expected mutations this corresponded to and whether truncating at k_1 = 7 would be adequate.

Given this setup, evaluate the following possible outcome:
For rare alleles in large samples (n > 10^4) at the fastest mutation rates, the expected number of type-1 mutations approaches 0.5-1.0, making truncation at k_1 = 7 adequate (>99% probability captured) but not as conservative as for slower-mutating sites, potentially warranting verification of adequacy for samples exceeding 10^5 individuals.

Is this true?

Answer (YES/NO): NO